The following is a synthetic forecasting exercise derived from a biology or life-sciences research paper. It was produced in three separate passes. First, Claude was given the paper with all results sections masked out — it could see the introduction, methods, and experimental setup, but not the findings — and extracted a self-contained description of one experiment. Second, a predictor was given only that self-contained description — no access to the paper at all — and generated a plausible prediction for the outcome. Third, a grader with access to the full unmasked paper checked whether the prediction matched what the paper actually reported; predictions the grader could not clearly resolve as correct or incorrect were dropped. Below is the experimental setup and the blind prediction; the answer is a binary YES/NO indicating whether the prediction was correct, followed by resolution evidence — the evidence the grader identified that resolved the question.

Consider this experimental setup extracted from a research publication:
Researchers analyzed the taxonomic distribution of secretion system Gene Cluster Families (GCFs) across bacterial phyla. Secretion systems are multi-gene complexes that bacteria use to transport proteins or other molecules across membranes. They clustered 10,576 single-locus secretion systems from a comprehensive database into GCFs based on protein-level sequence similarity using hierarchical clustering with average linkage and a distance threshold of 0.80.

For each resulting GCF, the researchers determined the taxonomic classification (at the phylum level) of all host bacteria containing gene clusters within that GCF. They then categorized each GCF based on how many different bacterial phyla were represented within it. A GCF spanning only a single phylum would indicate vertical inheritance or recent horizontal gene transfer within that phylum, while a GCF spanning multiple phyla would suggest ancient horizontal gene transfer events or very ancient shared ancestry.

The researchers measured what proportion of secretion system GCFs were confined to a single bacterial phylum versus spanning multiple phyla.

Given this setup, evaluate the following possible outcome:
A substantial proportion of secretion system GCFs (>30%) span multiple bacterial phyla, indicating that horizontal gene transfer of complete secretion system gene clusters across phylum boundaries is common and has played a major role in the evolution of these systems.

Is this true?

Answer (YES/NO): NO